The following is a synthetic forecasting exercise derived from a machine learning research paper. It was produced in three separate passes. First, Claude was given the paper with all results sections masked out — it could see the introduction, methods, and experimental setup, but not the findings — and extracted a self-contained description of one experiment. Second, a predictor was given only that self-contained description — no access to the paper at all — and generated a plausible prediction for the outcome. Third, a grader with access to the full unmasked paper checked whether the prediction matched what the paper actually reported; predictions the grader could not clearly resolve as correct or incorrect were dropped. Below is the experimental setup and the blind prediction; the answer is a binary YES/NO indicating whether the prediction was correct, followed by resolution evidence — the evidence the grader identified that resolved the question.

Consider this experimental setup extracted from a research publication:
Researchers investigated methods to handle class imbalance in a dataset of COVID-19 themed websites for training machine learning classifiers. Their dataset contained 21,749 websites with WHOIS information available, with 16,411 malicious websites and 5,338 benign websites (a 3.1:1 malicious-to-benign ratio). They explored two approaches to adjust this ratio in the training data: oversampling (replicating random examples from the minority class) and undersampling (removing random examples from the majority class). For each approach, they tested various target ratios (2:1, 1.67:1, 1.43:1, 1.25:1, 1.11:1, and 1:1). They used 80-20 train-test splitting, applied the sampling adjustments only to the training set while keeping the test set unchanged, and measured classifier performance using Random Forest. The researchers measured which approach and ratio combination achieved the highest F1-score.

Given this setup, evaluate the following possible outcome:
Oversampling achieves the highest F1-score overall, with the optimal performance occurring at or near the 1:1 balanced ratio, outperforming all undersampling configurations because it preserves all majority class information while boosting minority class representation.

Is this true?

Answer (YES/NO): NO